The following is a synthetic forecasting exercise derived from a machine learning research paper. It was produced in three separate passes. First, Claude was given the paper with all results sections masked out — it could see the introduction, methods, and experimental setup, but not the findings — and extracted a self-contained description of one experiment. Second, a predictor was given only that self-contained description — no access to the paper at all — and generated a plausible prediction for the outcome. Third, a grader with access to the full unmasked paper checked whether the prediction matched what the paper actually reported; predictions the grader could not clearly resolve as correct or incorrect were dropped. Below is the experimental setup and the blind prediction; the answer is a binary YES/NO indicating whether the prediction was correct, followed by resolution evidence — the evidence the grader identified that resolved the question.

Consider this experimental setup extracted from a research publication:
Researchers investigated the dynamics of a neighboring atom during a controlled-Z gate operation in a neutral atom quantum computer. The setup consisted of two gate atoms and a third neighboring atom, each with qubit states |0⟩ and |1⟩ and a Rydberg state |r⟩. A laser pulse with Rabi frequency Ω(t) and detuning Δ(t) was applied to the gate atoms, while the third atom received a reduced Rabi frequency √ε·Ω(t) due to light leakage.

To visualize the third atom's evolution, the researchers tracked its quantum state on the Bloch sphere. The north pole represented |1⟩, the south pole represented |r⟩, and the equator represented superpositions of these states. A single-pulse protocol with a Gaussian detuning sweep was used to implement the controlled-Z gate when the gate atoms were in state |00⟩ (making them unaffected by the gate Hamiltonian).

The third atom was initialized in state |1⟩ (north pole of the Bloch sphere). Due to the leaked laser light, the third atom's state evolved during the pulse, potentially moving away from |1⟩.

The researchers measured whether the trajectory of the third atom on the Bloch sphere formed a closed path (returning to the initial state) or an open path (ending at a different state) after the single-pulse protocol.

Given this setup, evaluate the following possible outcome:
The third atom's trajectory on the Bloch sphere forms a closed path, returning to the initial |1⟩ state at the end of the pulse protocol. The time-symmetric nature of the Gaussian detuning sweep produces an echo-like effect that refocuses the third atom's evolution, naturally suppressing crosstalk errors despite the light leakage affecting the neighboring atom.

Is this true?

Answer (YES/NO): NO